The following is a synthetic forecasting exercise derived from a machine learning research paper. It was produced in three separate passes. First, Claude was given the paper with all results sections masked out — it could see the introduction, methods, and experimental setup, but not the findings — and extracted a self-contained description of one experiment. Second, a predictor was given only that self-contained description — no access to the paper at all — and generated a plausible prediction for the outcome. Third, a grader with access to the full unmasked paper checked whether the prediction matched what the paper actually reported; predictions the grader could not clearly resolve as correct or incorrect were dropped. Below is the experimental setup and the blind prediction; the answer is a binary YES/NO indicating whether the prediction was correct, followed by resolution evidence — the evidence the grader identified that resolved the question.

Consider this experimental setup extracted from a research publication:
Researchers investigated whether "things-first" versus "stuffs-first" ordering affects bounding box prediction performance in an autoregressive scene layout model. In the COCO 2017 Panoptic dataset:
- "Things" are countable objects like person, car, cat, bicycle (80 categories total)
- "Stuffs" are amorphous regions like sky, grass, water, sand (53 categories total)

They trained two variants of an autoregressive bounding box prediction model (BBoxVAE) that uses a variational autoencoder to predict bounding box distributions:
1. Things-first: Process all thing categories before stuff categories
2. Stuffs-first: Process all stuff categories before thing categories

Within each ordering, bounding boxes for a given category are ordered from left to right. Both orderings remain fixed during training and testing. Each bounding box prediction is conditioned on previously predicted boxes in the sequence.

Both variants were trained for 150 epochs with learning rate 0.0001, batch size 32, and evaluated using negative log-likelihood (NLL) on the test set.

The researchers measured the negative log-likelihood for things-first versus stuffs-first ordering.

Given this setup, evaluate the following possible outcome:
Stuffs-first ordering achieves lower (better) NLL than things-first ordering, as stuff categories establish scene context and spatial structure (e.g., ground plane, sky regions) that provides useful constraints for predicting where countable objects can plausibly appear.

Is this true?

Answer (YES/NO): YES